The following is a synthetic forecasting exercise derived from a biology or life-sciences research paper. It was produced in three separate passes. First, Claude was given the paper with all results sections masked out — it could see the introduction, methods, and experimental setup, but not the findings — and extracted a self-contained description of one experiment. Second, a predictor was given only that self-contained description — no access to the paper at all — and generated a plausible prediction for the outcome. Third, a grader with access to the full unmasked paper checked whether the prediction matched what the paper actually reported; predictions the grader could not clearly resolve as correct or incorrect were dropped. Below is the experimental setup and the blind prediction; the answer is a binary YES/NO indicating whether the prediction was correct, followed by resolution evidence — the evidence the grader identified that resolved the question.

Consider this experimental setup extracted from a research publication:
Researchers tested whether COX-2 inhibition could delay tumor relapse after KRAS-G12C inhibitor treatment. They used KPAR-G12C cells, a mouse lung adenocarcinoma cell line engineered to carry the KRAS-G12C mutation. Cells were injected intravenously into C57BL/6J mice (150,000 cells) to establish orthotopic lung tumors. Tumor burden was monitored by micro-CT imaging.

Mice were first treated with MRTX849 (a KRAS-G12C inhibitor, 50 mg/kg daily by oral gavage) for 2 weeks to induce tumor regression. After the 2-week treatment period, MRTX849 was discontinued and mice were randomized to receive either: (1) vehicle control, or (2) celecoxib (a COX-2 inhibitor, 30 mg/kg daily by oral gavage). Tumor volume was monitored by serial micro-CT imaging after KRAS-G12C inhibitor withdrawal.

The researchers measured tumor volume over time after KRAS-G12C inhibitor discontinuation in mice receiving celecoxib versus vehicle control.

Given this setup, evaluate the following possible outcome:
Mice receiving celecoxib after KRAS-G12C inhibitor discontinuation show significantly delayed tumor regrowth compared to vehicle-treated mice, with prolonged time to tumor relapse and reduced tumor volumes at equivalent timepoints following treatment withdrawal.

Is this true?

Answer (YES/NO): YES